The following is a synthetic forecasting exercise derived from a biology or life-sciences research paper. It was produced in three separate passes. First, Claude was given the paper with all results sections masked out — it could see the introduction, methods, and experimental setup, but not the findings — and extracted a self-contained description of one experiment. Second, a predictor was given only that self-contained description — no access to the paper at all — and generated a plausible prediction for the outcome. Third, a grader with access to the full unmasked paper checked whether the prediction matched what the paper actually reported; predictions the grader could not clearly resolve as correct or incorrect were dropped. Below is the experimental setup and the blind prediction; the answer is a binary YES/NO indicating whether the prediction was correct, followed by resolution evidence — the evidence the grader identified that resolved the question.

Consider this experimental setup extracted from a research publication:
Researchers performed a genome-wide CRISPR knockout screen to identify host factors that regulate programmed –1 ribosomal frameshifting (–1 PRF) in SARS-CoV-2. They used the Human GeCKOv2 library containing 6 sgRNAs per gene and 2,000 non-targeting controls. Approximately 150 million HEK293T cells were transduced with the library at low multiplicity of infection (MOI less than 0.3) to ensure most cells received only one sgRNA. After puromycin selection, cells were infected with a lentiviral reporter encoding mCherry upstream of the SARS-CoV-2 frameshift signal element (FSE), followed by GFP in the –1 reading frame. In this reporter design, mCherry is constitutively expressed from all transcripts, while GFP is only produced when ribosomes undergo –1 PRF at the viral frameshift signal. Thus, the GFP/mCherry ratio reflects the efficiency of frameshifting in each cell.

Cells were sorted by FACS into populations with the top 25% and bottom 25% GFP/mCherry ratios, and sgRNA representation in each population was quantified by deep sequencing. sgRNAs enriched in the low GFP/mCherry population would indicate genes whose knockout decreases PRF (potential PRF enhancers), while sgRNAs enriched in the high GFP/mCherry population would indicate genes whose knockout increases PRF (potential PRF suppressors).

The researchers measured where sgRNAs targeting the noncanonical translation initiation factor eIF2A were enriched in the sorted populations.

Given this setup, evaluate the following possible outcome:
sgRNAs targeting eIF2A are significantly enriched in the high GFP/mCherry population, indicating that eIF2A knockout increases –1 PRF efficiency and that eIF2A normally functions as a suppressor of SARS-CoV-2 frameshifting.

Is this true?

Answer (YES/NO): NO